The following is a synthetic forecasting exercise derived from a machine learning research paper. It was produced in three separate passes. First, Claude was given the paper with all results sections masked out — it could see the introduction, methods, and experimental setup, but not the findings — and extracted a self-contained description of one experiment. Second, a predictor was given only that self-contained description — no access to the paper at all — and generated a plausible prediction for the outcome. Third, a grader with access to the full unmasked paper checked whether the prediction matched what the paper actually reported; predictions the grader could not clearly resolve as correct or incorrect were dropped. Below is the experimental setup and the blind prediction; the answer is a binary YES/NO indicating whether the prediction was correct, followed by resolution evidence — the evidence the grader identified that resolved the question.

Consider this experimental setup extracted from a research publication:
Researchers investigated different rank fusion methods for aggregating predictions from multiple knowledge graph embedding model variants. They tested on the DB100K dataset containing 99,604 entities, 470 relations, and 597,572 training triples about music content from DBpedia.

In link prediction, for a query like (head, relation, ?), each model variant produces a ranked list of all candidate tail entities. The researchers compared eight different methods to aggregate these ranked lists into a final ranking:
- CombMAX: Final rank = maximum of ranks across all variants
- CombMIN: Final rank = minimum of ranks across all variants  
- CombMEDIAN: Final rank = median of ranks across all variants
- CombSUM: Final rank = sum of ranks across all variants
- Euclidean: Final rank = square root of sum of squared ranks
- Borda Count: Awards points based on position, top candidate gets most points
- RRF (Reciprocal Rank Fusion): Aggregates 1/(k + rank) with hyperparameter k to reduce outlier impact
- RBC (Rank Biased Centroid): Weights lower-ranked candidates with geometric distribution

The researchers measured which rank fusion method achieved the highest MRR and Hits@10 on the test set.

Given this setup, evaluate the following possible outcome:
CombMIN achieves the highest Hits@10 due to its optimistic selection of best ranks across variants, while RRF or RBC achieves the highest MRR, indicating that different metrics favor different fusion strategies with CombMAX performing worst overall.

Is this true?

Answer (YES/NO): NO